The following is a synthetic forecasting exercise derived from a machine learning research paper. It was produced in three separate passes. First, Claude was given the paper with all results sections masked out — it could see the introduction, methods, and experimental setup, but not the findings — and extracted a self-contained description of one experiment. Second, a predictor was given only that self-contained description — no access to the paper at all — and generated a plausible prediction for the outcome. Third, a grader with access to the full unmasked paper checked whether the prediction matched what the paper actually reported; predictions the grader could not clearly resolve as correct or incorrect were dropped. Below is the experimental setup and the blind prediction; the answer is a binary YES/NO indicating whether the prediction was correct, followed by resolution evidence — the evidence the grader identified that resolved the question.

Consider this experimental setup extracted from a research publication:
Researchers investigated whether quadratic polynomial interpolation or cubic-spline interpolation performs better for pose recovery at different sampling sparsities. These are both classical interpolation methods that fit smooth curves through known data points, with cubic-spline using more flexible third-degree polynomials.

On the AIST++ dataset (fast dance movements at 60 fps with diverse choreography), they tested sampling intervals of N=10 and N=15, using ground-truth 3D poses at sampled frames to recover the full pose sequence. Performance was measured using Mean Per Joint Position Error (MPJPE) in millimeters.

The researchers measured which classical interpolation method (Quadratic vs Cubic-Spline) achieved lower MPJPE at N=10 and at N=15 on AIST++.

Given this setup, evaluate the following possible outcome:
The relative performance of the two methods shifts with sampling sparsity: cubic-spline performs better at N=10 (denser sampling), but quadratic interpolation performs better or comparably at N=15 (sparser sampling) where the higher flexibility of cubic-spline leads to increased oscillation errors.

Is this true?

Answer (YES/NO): YES